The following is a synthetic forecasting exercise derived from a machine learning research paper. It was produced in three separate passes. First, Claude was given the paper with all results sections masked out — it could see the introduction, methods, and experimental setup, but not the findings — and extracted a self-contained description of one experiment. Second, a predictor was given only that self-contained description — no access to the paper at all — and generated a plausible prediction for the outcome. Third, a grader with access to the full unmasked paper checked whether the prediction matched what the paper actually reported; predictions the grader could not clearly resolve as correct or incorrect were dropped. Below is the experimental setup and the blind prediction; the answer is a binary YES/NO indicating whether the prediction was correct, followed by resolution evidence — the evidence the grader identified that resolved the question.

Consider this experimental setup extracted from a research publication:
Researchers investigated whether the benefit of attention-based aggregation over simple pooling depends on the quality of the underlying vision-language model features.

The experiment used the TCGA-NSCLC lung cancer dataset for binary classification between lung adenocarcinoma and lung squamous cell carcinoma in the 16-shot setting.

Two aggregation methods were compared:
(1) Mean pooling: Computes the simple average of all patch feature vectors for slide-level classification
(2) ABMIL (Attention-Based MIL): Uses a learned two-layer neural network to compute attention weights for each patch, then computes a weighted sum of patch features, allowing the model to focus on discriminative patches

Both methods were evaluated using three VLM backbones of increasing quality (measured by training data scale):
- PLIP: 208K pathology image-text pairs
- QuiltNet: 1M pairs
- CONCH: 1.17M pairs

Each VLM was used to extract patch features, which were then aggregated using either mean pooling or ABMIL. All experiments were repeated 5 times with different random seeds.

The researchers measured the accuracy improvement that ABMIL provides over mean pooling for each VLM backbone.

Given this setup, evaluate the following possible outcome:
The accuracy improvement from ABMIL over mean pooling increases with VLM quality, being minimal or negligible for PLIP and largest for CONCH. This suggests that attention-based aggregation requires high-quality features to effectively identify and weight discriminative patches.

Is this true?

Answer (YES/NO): NO